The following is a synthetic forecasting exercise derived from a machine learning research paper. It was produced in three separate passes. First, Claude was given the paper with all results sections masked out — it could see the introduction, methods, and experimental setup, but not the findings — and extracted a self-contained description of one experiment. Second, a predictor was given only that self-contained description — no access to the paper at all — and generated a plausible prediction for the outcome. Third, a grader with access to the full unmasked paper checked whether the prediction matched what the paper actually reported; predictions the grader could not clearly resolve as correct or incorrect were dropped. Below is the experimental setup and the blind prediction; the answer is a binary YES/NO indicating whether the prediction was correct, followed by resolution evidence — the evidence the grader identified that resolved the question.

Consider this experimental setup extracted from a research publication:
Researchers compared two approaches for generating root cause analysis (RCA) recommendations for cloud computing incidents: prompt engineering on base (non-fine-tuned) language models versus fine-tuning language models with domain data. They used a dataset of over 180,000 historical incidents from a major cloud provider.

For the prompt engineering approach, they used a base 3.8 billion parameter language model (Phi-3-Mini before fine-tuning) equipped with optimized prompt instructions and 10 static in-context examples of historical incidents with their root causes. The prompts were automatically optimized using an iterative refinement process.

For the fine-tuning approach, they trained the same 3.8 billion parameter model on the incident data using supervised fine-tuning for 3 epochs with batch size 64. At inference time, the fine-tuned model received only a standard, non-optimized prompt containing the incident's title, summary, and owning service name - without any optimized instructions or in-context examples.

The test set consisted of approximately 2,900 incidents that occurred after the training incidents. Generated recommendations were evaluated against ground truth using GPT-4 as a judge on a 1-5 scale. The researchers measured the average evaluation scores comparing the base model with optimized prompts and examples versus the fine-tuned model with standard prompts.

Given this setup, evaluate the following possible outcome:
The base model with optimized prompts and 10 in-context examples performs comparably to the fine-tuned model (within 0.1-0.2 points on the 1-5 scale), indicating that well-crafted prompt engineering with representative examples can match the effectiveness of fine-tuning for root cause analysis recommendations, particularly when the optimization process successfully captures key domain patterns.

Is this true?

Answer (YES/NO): NO